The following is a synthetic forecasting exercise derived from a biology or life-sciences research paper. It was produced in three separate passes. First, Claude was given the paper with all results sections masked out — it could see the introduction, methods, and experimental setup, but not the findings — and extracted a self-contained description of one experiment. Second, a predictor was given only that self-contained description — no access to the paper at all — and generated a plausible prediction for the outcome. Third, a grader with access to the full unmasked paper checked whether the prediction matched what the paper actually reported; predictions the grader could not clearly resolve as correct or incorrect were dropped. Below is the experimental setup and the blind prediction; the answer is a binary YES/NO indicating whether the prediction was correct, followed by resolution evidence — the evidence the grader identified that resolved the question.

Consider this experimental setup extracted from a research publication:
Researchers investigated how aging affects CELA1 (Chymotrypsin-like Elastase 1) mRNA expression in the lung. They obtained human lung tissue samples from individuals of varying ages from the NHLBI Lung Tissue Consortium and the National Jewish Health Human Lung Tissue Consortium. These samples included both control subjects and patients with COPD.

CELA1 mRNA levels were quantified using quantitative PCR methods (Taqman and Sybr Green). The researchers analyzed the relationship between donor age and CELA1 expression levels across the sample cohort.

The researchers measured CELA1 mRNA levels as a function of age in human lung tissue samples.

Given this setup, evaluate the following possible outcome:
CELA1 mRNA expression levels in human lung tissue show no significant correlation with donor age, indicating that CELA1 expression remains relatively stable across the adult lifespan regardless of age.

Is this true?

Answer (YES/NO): NO